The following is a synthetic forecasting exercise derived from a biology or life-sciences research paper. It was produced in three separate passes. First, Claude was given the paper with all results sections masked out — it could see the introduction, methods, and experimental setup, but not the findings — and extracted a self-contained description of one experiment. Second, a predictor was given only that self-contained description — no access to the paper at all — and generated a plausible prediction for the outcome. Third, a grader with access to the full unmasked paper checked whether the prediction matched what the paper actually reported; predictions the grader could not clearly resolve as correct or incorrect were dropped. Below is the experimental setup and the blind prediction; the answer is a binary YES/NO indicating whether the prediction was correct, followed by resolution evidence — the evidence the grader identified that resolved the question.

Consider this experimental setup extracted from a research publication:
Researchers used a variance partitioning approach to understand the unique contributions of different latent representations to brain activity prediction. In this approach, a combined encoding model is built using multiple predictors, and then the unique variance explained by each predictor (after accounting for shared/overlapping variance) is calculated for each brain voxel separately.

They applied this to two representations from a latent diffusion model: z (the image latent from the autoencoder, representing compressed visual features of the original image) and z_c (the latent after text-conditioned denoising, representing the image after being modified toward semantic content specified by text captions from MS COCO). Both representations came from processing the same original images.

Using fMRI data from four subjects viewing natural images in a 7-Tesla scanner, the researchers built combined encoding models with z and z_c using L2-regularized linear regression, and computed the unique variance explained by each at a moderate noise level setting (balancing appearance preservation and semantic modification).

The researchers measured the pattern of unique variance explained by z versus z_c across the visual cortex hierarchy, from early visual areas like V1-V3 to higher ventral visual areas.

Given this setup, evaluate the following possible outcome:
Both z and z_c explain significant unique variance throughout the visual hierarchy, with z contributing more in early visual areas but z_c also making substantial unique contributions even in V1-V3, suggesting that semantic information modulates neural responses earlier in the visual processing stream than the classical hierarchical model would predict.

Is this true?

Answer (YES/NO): NO